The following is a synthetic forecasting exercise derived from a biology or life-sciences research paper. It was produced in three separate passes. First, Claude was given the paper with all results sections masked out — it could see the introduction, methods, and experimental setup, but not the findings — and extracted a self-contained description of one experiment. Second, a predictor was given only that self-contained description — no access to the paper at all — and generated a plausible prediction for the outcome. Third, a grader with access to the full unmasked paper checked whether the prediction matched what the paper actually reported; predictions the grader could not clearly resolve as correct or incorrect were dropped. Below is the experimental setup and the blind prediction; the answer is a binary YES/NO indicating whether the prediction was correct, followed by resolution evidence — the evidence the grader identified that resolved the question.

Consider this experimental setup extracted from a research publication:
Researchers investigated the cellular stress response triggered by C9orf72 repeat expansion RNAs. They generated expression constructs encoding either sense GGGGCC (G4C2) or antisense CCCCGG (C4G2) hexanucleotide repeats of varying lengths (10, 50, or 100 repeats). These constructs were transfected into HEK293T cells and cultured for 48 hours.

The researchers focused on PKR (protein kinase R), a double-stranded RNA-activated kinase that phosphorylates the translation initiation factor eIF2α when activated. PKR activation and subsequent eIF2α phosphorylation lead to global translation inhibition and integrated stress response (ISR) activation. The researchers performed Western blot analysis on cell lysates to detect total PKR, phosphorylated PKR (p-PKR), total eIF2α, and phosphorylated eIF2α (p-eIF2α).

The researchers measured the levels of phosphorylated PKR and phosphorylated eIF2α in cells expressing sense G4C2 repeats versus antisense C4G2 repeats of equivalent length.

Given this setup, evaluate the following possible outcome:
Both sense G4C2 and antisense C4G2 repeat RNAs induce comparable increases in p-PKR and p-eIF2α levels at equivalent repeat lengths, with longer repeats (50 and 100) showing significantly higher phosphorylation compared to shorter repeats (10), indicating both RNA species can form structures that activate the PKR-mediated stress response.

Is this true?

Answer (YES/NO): NO